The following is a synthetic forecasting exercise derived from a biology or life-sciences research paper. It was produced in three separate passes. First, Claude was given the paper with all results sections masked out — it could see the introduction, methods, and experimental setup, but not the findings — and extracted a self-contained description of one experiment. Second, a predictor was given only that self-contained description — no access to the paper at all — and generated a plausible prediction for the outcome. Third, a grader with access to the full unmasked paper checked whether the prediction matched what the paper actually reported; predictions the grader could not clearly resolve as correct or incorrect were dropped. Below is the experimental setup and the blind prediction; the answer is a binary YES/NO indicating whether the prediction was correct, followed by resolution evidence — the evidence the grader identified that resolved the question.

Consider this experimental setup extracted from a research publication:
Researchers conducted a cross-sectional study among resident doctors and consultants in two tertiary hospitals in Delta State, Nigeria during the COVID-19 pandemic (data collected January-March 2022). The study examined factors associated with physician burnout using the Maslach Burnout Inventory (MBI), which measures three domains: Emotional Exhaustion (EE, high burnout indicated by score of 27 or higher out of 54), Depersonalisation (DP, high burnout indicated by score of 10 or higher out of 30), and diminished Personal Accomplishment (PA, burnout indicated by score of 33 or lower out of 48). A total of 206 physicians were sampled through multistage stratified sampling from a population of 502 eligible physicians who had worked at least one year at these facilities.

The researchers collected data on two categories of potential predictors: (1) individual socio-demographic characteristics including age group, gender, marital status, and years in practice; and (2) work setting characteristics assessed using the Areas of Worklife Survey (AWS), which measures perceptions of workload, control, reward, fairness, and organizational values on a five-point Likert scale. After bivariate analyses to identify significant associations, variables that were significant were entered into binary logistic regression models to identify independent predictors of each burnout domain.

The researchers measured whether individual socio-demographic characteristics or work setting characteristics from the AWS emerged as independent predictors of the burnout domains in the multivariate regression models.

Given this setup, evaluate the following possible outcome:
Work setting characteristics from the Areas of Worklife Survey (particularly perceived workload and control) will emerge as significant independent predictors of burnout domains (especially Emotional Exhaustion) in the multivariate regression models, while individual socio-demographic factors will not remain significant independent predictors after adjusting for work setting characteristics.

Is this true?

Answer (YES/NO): NO